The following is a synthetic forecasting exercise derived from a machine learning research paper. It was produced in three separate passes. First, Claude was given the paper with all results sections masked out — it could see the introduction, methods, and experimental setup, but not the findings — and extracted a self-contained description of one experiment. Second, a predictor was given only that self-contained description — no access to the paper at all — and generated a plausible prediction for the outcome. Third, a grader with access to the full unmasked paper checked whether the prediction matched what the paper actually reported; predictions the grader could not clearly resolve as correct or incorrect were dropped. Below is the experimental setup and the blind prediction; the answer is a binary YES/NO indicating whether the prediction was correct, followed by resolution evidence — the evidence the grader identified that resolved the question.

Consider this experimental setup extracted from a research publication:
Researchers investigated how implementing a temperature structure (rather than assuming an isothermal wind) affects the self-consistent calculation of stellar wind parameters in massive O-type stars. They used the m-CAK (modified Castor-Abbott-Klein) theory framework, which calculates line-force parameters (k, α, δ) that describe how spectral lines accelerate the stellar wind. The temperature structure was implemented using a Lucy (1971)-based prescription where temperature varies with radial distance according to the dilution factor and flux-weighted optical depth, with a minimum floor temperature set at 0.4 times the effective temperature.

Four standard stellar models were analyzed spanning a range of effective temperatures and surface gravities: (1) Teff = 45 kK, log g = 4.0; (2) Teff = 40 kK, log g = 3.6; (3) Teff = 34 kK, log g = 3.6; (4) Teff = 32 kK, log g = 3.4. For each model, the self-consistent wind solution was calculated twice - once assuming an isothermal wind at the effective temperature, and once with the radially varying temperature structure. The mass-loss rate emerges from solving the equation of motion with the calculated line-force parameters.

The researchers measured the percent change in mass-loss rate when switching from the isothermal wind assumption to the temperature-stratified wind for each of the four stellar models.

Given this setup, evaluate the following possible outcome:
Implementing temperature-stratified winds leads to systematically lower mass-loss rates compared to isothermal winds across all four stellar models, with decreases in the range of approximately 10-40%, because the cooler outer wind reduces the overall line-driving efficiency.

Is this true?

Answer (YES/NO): NO